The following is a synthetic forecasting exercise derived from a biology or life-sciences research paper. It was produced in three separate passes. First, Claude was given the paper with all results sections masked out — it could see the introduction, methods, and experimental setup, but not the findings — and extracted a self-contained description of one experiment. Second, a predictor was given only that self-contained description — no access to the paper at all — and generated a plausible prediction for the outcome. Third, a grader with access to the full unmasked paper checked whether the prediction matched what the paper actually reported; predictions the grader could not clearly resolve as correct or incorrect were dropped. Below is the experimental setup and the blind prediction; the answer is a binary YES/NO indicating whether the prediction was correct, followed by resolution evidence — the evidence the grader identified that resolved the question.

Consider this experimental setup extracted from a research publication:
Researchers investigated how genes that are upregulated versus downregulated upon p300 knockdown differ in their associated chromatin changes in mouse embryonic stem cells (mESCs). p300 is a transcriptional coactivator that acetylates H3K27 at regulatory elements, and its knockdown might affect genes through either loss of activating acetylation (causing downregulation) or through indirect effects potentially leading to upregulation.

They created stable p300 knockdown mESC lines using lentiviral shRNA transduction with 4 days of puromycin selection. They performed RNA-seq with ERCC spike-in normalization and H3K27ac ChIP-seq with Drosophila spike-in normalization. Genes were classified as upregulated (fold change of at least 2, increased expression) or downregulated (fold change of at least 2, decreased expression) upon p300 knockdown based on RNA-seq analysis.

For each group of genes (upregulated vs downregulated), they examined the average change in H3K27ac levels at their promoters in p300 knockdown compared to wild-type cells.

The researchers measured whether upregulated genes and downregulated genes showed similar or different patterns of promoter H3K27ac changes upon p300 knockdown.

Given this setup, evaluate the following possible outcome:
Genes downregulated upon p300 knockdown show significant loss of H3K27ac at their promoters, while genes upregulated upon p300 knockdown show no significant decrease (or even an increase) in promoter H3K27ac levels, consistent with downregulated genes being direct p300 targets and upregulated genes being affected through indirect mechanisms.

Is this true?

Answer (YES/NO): YES